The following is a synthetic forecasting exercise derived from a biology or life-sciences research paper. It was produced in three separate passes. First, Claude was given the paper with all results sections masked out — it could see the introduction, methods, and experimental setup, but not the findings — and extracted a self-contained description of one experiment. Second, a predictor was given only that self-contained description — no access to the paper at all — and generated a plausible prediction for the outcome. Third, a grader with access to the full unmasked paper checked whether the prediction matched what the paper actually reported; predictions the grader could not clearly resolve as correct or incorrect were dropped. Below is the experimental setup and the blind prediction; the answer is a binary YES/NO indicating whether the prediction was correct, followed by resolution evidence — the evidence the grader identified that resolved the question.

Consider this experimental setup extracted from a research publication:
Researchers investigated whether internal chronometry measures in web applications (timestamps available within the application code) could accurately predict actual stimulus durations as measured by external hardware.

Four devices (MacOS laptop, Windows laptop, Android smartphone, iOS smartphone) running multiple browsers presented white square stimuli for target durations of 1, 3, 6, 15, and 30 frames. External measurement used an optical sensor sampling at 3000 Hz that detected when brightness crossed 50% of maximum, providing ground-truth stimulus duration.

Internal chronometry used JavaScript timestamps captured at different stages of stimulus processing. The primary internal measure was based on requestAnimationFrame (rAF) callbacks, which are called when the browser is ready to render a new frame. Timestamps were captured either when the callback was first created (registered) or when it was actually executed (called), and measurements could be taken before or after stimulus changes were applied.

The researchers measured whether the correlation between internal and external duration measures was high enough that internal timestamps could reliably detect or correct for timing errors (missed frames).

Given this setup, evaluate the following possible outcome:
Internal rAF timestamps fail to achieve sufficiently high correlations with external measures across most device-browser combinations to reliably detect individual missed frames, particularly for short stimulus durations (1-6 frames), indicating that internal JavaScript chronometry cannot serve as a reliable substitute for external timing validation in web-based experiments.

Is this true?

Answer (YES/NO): NO